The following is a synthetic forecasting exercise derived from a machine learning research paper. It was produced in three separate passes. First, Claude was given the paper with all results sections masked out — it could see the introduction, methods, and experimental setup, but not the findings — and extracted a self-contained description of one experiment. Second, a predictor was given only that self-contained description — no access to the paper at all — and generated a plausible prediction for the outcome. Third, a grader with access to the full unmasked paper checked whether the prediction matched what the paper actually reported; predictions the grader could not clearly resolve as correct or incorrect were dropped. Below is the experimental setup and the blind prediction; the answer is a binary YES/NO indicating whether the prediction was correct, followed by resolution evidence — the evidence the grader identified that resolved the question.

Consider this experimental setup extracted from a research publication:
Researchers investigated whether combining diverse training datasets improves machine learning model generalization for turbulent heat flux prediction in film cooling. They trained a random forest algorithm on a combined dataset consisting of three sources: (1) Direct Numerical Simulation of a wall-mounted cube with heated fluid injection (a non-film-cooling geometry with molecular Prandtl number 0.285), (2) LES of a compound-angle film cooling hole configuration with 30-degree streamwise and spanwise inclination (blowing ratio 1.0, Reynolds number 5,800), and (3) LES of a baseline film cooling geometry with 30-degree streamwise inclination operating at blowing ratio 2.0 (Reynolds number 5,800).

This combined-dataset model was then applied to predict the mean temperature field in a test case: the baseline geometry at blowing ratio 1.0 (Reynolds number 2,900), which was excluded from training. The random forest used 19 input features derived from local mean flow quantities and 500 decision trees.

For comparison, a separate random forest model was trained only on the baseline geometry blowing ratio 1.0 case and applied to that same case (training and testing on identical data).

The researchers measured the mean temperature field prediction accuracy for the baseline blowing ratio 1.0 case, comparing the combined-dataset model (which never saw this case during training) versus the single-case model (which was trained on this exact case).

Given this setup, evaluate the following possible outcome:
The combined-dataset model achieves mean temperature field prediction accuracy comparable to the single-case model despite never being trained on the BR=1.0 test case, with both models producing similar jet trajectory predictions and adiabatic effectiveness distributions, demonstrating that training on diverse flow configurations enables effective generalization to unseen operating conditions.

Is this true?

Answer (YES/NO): YES